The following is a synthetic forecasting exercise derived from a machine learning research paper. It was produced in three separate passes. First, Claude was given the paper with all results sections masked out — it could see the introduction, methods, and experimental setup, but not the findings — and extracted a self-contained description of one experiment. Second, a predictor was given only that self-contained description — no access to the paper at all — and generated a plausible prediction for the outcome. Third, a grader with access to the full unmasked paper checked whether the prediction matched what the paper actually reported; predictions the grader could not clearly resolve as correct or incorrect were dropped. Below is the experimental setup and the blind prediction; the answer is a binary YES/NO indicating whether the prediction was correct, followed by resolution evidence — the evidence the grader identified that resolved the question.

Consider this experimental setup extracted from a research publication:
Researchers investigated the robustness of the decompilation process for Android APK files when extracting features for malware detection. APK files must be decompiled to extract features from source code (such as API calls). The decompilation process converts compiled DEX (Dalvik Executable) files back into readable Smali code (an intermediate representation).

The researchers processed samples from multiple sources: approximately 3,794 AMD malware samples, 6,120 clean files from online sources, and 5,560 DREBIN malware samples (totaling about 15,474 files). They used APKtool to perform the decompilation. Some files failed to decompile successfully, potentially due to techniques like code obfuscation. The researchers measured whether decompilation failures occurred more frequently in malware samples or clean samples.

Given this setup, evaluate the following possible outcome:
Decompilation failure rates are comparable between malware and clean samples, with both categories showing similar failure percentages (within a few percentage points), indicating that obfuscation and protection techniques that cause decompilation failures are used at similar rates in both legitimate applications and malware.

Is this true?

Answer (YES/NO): NO